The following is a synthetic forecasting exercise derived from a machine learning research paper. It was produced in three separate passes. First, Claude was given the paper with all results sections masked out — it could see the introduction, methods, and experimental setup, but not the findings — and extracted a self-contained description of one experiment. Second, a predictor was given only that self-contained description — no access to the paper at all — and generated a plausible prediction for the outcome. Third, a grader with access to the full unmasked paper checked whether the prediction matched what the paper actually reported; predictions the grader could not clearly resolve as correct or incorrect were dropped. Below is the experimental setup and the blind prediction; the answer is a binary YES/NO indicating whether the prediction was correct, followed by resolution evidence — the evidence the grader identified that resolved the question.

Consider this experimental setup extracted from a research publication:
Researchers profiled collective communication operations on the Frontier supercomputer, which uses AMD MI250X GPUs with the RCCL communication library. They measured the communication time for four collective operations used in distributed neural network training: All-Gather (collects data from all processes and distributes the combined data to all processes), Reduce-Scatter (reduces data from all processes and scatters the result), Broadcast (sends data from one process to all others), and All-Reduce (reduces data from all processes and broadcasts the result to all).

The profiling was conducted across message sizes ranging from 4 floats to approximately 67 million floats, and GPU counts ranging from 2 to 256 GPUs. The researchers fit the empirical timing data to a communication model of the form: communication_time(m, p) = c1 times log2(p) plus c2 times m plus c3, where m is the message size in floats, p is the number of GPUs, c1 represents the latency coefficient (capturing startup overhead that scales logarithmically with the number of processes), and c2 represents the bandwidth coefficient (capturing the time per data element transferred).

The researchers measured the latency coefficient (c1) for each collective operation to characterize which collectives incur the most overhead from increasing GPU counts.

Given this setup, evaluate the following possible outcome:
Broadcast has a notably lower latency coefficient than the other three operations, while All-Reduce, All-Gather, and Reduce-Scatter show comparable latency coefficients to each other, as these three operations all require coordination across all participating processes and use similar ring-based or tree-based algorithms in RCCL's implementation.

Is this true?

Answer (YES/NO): NO